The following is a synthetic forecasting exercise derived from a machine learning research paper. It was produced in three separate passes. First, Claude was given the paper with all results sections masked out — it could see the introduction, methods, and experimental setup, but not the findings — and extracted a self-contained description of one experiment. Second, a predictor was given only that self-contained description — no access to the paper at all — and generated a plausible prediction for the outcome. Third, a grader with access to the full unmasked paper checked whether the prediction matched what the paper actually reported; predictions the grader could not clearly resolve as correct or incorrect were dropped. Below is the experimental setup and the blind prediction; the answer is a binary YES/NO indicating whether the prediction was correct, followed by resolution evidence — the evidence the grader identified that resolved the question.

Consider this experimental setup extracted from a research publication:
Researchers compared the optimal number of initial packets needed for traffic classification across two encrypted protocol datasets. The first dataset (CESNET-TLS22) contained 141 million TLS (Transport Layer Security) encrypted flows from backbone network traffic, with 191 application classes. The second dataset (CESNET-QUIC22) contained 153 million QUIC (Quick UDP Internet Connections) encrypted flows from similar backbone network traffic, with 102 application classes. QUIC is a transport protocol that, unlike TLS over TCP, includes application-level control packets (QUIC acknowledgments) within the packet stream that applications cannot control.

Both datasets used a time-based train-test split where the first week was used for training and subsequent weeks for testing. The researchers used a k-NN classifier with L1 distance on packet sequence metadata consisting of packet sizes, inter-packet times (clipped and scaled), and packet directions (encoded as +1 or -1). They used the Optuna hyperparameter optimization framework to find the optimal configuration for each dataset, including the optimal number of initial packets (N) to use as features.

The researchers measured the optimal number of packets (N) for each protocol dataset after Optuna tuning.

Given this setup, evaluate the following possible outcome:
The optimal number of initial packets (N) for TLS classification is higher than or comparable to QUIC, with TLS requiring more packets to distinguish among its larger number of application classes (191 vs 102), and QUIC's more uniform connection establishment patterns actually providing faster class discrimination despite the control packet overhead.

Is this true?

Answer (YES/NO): NO